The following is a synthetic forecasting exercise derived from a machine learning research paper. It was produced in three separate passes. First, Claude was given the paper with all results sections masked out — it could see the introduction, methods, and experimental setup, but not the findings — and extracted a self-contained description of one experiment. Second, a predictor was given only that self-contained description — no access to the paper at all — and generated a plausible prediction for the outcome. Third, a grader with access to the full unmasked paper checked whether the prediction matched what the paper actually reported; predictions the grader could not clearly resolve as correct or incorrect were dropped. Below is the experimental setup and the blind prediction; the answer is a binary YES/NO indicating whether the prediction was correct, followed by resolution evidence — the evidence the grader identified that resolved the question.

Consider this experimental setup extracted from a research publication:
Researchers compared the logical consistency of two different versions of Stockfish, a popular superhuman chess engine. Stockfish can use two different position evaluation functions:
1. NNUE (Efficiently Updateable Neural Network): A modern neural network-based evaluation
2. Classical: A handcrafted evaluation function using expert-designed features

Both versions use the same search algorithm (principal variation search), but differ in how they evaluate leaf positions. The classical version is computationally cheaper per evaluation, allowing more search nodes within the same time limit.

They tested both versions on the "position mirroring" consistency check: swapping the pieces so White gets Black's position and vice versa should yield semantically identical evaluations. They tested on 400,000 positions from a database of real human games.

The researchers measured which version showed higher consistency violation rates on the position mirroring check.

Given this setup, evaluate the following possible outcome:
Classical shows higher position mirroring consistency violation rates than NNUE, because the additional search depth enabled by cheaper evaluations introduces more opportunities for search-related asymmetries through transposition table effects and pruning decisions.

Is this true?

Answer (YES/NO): NO